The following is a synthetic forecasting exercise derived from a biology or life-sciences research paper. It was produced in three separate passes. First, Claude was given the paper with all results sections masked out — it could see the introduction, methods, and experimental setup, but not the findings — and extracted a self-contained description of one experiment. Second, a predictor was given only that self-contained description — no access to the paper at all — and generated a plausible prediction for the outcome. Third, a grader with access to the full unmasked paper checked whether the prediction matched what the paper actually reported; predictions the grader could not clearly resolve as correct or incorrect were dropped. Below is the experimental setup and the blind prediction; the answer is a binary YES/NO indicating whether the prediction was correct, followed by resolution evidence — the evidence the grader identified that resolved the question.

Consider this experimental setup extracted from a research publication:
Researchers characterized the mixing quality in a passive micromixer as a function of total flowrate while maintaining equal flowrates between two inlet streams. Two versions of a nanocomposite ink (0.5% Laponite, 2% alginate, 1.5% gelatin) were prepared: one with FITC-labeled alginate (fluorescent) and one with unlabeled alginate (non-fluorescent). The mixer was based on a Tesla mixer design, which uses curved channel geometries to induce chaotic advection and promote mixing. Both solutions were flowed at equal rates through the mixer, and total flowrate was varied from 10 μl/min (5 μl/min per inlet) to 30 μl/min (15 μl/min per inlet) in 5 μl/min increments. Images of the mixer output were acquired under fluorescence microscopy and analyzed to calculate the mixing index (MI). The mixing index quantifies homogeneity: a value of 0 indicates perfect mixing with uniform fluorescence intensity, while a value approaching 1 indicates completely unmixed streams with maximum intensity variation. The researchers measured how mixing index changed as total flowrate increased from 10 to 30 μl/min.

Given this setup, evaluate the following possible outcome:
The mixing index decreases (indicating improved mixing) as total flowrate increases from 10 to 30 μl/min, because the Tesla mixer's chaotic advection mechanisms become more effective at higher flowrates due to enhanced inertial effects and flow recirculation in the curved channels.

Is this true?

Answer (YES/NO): NO